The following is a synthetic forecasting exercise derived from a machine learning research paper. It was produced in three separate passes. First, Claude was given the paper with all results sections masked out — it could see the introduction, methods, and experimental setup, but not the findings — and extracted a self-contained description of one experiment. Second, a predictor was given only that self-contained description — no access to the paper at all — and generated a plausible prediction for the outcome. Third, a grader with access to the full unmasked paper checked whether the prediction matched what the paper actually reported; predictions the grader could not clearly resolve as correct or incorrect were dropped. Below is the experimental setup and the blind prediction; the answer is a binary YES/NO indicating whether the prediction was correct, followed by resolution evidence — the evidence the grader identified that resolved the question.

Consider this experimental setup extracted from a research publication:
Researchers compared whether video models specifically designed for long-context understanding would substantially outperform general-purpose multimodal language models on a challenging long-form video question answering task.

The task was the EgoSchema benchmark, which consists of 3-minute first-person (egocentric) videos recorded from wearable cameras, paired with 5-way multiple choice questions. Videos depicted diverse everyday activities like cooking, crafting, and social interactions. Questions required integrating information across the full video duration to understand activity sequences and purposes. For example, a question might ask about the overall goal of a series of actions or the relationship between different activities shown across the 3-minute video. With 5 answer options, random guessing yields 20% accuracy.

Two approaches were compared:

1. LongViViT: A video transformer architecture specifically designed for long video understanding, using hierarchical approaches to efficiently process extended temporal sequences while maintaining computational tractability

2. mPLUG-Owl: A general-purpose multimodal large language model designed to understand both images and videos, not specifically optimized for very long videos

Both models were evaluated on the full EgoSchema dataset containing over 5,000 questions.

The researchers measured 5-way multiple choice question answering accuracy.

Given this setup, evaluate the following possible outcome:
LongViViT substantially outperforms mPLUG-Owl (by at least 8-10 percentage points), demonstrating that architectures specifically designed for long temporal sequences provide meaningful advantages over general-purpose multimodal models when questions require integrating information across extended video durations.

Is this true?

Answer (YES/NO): NO